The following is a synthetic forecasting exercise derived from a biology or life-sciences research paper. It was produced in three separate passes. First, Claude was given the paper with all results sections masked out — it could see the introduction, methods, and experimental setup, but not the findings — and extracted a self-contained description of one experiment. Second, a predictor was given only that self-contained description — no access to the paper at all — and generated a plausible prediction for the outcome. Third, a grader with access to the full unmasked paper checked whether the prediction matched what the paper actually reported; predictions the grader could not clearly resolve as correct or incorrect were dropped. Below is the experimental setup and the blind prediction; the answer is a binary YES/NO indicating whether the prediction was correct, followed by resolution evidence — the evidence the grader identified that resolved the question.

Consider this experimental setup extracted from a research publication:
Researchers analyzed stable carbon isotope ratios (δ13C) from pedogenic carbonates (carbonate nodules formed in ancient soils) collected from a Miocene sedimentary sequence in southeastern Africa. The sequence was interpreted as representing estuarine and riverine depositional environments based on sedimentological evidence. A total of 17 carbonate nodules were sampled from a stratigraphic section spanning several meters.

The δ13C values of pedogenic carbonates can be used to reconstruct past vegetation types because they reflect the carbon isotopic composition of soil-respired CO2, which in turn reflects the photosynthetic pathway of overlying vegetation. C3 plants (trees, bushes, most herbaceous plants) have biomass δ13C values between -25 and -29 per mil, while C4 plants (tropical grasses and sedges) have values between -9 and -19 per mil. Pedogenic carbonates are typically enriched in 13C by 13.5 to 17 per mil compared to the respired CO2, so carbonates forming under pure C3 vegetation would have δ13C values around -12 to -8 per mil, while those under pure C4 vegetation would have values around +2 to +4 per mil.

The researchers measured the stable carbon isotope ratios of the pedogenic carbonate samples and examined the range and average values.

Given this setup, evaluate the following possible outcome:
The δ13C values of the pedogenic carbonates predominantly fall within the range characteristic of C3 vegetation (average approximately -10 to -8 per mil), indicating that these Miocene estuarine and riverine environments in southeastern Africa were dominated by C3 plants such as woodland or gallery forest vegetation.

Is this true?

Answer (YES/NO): NO